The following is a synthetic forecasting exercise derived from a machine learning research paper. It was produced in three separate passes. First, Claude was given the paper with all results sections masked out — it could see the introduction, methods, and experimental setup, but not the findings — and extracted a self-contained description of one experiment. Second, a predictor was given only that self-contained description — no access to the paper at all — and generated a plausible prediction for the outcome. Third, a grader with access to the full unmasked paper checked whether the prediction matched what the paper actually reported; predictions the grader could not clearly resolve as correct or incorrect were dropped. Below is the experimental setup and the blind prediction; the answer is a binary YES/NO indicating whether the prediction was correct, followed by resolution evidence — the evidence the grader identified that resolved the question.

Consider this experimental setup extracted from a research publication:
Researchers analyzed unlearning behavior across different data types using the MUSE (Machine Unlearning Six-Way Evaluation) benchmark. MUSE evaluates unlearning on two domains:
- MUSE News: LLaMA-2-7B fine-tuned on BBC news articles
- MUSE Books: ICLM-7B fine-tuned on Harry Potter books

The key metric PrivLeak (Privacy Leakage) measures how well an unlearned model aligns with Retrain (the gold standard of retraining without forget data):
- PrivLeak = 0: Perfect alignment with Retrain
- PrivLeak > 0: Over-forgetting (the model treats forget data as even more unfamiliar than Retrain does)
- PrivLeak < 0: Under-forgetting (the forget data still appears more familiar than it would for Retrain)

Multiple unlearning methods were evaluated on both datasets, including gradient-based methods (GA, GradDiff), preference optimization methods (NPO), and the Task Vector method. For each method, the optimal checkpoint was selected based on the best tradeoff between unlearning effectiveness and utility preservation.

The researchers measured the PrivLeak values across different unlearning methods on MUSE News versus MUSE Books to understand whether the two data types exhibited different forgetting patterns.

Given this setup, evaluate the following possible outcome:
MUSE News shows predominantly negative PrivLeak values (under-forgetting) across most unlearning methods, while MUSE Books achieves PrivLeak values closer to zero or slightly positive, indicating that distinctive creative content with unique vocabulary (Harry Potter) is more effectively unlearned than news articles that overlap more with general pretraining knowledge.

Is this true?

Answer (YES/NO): NO